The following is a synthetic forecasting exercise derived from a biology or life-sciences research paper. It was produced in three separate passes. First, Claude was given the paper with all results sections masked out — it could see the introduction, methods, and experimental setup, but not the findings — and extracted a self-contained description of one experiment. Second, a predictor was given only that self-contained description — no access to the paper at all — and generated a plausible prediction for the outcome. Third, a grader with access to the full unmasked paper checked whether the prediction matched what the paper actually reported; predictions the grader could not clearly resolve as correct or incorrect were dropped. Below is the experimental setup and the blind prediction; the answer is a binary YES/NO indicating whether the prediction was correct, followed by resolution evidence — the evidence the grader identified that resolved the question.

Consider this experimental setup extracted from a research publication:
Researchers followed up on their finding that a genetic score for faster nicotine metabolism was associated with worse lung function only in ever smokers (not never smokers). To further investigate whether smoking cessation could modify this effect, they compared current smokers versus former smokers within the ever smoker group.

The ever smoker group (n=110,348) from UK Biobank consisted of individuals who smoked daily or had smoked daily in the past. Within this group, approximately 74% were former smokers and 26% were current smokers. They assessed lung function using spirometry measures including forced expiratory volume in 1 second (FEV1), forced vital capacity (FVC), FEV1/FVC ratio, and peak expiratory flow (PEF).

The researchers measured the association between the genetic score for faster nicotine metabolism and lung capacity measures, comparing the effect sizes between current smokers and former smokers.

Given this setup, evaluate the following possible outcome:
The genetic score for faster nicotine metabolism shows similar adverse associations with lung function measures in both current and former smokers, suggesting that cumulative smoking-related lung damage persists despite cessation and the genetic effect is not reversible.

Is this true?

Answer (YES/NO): NO